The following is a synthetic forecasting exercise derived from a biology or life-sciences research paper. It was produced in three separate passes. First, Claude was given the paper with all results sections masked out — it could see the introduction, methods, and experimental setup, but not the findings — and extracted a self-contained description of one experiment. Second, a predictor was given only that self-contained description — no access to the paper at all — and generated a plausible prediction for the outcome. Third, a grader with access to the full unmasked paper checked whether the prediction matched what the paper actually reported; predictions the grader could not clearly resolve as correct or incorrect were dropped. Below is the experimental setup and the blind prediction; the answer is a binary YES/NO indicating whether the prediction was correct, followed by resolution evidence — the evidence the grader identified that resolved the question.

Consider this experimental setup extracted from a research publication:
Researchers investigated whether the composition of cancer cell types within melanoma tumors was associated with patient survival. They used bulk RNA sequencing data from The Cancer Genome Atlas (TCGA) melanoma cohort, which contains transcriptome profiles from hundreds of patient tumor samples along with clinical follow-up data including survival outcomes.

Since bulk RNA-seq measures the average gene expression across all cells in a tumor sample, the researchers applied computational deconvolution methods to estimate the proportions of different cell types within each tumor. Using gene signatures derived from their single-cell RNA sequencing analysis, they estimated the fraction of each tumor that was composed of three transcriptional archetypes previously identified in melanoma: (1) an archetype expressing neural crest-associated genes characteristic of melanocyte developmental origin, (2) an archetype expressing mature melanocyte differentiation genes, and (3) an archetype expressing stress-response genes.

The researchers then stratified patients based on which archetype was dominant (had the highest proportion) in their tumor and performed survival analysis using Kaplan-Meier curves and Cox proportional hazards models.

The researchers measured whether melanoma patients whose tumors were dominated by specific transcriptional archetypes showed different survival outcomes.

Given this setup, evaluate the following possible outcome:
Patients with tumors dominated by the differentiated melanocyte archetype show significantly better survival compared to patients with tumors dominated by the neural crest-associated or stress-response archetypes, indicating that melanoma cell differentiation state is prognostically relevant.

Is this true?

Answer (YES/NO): YES